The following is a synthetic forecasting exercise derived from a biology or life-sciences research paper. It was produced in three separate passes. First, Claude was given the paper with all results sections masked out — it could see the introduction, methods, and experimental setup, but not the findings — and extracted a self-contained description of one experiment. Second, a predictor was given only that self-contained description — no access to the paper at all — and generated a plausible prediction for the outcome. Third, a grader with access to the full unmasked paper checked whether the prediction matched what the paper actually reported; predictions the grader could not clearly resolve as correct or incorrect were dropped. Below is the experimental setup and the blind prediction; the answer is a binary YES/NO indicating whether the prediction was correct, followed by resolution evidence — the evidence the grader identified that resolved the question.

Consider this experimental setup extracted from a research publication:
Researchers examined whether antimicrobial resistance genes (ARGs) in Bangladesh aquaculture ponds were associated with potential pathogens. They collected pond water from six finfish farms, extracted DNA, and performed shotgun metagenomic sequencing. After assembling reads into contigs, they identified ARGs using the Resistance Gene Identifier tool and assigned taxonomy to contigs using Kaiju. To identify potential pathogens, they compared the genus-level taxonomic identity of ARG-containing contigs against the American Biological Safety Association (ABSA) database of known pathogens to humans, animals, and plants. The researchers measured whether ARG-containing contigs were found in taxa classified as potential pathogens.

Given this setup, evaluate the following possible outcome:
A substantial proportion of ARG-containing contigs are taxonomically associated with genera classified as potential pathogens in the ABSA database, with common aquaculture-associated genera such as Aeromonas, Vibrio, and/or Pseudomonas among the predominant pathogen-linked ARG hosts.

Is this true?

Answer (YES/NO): NO